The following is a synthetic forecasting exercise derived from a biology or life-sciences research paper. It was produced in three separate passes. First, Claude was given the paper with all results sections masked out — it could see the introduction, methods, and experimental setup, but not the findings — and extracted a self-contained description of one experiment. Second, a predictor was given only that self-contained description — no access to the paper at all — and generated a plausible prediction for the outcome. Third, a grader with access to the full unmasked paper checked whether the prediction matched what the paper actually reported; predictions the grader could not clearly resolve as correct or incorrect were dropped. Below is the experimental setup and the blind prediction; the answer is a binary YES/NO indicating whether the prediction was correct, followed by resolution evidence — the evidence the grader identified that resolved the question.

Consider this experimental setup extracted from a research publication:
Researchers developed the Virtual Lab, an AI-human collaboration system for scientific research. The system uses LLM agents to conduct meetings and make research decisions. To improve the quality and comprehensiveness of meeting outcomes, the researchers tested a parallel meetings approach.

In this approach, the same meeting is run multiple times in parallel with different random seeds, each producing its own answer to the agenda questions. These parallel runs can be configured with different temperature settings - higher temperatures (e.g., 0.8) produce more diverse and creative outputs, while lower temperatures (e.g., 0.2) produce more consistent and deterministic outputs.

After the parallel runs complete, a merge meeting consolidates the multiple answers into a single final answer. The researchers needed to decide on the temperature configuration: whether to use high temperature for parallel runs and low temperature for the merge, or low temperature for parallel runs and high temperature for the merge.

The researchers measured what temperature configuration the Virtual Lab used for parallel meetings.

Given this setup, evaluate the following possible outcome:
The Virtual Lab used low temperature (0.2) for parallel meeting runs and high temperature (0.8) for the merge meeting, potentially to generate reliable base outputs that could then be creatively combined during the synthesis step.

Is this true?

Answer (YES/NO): NO